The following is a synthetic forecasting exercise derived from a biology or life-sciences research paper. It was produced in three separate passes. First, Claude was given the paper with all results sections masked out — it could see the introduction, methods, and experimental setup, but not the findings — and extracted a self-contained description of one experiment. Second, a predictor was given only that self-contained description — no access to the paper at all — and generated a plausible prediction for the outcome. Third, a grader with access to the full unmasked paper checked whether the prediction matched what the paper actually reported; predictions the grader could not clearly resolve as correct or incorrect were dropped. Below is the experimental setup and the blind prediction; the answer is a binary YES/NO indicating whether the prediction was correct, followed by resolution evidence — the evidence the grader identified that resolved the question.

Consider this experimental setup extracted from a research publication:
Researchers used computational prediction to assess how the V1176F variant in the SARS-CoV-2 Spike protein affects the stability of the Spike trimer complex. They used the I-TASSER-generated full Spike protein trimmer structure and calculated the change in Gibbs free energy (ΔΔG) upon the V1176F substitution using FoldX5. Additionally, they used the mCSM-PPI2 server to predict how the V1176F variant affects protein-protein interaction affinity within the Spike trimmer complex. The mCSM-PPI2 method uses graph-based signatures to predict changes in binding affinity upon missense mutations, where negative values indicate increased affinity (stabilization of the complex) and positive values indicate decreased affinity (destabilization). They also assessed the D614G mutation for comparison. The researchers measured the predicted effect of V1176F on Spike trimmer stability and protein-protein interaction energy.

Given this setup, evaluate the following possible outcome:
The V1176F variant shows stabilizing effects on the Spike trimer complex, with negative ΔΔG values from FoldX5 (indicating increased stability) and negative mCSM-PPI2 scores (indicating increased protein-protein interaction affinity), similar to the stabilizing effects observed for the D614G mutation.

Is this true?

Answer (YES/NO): NO